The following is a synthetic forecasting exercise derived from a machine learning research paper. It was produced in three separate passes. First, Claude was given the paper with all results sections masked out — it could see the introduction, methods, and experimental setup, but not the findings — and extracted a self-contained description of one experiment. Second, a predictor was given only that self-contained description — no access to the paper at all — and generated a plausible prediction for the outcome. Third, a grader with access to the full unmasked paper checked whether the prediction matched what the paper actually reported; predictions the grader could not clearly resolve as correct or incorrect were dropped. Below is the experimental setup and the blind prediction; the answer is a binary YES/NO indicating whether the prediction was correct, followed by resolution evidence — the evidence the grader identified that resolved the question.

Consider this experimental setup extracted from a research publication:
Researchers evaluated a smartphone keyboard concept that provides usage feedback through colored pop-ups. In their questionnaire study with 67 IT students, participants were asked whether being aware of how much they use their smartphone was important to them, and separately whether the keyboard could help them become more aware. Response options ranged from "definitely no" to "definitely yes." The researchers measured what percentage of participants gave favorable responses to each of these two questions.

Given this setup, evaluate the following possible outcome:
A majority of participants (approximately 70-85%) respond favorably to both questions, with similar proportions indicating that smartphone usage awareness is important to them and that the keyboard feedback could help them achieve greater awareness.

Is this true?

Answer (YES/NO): YES